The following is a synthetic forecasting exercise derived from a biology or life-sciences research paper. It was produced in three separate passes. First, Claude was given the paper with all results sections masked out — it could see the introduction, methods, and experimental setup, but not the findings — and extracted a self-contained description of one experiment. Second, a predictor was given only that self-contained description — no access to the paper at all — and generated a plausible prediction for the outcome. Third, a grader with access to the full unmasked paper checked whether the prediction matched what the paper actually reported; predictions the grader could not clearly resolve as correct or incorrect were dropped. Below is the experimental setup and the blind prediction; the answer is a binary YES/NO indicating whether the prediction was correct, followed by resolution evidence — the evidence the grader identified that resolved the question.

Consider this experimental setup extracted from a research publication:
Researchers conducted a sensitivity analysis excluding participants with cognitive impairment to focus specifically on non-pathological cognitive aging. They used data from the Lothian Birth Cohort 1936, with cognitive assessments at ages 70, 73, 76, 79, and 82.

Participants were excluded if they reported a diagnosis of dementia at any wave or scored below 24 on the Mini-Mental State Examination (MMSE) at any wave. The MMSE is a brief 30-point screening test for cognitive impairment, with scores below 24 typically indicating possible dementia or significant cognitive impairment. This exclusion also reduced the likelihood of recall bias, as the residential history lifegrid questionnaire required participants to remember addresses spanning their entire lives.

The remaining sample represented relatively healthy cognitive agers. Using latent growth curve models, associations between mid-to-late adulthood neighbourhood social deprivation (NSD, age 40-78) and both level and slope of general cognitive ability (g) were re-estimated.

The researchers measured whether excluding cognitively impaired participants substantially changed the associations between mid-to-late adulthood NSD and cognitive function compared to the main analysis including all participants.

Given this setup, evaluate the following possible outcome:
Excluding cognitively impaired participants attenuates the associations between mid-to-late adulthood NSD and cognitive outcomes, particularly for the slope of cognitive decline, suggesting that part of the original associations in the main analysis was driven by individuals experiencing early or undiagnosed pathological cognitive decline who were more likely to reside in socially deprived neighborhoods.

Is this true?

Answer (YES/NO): NO